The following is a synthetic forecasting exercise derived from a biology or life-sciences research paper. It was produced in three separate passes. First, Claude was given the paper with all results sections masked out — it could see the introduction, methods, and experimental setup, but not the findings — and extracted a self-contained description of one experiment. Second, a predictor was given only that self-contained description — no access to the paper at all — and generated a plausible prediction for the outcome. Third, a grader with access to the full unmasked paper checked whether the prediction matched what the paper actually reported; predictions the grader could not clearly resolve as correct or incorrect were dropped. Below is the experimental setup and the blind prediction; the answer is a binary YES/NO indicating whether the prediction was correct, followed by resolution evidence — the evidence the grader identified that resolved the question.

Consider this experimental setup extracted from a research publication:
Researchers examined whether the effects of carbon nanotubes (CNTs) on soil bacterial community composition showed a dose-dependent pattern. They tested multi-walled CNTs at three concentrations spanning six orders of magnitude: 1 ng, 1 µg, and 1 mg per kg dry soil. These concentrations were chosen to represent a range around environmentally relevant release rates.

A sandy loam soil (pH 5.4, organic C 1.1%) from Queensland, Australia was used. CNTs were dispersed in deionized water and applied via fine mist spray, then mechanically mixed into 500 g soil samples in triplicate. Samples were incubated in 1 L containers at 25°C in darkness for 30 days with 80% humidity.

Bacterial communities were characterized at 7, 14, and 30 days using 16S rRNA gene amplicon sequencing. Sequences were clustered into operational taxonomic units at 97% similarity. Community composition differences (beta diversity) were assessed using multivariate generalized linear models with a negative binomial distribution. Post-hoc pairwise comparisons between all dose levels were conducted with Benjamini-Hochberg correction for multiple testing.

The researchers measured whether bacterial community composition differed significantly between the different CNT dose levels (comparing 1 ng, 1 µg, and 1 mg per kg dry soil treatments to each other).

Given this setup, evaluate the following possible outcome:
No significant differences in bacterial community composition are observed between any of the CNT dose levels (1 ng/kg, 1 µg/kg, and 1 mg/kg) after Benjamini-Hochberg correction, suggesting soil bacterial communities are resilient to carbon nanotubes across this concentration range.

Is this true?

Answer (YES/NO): NO